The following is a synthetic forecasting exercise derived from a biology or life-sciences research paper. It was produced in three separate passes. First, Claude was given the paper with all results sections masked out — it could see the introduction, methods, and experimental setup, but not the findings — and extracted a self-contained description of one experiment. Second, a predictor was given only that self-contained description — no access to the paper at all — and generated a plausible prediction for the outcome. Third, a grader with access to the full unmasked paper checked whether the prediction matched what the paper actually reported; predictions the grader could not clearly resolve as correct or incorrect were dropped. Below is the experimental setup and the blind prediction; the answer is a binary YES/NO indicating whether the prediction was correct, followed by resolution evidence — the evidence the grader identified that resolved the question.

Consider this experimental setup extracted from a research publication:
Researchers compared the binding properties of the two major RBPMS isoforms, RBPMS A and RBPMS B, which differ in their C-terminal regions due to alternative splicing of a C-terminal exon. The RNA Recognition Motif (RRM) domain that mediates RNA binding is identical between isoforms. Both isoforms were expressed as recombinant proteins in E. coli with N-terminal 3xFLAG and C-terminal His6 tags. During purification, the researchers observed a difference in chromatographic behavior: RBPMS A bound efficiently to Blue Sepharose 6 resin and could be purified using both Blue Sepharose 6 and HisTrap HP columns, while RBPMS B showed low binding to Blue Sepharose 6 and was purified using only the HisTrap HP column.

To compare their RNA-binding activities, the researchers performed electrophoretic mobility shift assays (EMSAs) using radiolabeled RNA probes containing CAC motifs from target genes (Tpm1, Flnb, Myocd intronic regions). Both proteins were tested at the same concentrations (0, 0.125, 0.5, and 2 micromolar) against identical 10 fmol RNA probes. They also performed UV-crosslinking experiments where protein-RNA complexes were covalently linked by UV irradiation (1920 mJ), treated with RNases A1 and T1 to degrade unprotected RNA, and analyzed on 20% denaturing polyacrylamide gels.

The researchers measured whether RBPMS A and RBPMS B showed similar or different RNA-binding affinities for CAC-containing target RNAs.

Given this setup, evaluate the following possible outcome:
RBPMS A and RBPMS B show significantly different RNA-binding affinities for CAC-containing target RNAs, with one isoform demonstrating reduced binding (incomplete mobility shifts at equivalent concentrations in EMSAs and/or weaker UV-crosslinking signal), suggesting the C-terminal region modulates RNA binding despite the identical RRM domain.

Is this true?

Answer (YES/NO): NO